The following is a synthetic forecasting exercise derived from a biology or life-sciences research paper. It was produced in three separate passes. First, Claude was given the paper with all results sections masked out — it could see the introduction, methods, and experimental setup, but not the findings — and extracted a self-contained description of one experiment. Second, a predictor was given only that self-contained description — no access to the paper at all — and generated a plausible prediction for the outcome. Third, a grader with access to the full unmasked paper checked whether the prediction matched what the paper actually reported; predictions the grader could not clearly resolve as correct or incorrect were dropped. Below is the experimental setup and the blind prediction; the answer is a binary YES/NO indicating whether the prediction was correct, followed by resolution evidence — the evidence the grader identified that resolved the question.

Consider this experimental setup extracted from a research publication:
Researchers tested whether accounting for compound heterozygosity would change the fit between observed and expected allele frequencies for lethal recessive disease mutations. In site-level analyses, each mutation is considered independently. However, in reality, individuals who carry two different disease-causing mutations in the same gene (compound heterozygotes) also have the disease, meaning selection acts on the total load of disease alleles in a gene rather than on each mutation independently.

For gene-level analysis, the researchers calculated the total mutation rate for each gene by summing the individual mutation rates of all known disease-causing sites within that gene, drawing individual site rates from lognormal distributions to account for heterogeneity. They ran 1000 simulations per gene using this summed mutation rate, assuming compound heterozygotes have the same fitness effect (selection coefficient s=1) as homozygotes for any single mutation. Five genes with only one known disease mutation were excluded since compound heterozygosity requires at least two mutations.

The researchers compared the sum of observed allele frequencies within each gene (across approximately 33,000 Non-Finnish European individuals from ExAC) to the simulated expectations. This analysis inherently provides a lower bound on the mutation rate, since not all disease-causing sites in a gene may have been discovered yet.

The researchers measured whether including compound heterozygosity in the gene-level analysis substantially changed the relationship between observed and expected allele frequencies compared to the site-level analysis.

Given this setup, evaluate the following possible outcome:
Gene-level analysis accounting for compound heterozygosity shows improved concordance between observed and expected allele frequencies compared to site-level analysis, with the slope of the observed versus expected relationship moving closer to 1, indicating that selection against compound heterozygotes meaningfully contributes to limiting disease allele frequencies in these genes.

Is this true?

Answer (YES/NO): NO